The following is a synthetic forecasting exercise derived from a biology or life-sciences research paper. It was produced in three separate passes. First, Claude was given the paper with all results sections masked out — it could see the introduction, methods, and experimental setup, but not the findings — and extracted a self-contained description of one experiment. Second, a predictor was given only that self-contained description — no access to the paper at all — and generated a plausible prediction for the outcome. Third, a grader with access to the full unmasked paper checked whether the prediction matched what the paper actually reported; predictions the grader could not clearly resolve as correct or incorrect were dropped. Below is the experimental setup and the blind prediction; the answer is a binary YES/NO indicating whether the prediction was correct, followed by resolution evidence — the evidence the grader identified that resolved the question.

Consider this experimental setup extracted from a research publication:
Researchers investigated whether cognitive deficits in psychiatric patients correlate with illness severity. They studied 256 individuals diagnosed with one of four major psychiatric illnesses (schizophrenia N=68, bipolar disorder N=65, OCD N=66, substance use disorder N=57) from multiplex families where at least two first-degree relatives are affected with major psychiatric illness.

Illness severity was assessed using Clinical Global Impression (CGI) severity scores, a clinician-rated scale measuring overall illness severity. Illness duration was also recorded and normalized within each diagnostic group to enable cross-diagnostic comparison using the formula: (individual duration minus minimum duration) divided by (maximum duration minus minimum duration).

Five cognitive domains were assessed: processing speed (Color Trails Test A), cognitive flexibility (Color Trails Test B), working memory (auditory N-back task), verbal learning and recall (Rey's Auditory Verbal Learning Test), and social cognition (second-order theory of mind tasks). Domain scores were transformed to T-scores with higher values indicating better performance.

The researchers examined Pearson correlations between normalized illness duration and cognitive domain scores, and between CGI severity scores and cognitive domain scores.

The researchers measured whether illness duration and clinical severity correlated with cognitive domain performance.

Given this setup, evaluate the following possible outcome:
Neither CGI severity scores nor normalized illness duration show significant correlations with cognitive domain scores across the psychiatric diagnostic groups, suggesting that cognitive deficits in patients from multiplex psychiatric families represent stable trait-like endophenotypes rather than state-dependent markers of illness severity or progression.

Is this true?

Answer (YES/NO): NO